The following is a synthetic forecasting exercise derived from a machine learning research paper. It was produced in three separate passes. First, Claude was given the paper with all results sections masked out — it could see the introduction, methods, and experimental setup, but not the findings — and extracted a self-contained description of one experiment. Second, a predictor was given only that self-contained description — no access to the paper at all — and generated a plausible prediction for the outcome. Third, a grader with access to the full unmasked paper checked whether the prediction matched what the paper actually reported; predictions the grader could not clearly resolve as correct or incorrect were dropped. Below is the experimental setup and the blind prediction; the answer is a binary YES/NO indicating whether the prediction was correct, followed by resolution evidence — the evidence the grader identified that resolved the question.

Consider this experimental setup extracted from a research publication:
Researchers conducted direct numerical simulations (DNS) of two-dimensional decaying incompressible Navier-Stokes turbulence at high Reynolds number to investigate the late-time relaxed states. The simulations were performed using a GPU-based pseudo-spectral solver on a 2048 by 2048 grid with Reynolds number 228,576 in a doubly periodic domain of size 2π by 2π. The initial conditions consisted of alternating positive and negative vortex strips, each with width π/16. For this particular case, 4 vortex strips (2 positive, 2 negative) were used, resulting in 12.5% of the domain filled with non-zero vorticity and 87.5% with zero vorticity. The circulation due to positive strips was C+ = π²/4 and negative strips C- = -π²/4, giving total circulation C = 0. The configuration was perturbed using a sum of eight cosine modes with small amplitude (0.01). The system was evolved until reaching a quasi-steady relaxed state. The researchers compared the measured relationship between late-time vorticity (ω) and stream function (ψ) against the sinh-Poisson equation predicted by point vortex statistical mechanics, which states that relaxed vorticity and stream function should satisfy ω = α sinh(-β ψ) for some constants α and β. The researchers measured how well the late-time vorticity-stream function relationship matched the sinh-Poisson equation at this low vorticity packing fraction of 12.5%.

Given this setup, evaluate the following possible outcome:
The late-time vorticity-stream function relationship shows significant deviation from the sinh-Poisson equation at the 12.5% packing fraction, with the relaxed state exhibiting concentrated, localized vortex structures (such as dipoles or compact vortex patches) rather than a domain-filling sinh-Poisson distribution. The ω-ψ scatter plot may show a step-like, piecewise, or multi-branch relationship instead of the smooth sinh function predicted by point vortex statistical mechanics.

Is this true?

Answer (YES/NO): NO